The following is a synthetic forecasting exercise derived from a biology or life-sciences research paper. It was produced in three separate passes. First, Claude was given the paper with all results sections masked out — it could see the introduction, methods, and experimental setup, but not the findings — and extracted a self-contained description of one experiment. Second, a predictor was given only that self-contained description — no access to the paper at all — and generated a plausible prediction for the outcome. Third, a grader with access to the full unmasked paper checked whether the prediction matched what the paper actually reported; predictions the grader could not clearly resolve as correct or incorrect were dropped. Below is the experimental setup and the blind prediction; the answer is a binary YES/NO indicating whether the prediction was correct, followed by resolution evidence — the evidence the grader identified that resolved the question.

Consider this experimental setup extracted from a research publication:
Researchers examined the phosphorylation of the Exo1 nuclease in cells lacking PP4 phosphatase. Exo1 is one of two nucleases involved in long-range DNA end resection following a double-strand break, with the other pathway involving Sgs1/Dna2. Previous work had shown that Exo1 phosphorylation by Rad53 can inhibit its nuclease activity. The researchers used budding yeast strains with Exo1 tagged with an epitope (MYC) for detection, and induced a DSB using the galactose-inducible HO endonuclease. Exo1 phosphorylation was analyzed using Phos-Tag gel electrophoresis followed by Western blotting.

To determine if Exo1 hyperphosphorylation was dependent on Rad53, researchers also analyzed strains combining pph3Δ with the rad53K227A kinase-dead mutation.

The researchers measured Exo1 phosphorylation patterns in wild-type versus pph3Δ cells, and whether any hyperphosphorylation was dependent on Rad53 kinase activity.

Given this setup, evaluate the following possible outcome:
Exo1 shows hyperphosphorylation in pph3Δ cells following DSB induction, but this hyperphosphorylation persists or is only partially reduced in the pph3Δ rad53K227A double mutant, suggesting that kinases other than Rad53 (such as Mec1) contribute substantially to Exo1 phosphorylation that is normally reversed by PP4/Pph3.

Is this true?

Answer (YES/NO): NO